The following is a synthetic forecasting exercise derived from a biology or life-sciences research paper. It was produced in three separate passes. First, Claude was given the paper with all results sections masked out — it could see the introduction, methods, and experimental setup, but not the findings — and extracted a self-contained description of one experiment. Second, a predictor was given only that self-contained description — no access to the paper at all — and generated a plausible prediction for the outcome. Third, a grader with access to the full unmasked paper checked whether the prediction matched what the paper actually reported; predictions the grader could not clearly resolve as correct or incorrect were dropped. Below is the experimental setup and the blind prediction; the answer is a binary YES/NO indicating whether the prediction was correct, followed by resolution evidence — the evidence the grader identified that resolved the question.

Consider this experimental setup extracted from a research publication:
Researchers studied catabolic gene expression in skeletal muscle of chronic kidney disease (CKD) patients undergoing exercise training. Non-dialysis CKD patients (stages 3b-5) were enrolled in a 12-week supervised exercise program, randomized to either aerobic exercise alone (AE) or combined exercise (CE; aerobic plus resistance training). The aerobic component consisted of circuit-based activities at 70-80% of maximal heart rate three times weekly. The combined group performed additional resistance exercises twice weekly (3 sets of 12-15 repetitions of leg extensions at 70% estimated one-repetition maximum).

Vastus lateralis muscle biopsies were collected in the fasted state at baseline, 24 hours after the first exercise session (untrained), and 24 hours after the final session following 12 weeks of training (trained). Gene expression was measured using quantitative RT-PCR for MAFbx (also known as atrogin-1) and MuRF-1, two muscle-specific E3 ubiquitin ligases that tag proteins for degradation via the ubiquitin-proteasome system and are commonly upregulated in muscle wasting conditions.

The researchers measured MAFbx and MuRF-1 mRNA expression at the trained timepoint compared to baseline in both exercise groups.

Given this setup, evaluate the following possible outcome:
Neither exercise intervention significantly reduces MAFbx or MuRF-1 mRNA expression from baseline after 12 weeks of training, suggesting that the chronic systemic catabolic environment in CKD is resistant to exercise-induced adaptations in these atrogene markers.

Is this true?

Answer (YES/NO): YES